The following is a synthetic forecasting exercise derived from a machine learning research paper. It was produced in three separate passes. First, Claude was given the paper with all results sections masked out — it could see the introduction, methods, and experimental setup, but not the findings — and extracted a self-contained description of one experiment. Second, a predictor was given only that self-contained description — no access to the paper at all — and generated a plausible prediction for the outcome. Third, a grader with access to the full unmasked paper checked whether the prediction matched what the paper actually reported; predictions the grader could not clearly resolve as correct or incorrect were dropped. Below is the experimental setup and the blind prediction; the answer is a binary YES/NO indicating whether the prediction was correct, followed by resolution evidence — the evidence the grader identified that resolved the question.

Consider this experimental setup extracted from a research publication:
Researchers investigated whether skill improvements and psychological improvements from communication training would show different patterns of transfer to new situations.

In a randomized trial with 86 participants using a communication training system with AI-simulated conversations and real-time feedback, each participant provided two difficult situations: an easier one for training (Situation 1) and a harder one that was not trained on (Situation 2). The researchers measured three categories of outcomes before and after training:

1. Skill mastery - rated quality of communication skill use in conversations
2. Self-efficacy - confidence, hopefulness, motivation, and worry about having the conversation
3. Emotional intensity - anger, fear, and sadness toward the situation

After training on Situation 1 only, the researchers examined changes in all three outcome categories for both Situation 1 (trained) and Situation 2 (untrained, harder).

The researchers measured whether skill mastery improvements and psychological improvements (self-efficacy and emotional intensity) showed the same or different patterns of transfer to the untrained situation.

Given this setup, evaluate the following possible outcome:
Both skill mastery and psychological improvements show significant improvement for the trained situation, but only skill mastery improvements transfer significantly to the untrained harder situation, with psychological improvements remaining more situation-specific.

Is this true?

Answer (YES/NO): YES